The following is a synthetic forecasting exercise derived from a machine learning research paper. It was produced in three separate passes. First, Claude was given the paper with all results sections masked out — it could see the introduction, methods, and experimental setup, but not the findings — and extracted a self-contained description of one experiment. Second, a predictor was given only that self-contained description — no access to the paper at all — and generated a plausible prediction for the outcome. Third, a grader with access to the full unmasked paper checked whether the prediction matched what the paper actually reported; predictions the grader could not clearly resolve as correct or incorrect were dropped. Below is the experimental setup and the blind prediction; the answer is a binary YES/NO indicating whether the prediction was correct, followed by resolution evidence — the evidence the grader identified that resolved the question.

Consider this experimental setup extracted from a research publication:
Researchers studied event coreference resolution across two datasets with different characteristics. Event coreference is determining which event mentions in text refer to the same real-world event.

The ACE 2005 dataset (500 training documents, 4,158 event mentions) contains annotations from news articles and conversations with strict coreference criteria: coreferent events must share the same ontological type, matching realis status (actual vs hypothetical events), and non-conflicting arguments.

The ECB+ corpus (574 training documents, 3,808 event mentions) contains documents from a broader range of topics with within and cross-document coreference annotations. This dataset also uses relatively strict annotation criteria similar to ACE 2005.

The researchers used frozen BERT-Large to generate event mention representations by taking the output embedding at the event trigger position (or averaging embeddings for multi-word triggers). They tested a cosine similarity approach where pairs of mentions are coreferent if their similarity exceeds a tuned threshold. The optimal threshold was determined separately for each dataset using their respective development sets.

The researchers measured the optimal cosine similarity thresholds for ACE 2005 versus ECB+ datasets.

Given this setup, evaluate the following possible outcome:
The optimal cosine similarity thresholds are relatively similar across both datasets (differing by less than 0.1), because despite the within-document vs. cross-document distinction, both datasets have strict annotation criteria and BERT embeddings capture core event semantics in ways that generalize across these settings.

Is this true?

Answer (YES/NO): YES